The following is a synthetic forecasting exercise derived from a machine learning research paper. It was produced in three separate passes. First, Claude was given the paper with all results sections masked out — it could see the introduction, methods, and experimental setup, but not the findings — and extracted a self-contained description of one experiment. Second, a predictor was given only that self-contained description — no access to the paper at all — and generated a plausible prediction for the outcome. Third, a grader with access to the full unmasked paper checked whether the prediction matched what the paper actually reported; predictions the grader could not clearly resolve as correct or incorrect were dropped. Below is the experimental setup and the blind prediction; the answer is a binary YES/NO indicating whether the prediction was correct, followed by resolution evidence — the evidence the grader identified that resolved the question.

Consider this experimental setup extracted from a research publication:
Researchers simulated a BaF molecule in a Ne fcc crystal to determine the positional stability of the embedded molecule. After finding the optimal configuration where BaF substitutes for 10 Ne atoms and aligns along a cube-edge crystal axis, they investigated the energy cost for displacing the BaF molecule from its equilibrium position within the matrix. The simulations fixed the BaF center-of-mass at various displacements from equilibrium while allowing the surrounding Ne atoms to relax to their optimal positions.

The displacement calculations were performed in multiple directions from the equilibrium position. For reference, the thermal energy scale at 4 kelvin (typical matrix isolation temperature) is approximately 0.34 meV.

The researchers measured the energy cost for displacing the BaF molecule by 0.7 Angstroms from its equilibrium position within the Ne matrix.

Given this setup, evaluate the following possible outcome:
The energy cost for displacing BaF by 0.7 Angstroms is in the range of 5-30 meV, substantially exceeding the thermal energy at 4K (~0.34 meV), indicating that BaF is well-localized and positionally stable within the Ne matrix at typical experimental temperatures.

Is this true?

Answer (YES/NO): YES